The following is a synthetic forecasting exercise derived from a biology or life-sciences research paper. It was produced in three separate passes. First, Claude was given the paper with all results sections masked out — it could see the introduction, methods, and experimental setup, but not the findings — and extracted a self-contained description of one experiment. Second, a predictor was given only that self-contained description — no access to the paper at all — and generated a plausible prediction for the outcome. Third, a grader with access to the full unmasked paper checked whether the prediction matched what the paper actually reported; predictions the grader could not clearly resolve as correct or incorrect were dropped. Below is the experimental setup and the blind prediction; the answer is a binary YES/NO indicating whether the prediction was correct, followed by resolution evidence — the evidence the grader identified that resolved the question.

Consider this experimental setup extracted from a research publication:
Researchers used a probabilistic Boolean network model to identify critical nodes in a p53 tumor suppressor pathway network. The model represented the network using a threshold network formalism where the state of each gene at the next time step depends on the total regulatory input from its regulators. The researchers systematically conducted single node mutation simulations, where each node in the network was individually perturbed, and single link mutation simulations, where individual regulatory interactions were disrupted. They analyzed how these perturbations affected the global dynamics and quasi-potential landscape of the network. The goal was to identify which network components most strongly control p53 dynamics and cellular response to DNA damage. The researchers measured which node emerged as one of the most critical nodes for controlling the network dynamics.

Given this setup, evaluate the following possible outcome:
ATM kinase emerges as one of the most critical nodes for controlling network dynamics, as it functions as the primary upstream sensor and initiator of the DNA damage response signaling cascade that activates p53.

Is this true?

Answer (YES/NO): NO